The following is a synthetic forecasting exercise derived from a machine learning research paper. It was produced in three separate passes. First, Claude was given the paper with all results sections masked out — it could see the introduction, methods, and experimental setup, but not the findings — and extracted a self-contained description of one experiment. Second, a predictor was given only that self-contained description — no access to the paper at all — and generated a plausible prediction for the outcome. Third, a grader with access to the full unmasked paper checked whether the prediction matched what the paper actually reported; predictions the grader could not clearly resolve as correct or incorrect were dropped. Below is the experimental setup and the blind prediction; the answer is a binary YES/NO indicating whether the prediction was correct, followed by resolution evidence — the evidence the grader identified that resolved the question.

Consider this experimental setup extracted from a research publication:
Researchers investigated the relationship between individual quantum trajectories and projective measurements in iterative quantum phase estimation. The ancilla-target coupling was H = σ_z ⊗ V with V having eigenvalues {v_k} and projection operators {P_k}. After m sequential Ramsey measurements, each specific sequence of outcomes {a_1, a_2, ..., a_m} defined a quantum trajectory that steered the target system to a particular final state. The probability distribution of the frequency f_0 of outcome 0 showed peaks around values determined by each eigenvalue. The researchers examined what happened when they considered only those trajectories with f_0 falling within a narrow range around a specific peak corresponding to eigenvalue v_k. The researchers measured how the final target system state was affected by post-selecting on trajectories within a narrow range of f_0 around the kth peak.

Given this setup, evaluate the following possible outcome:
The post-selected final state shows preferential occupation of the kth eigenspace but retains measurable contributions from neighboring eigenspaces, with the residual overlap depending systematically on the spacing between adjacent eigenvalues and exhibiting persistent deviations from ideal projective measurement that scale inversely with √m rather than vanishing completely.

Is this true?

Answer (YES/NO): NO